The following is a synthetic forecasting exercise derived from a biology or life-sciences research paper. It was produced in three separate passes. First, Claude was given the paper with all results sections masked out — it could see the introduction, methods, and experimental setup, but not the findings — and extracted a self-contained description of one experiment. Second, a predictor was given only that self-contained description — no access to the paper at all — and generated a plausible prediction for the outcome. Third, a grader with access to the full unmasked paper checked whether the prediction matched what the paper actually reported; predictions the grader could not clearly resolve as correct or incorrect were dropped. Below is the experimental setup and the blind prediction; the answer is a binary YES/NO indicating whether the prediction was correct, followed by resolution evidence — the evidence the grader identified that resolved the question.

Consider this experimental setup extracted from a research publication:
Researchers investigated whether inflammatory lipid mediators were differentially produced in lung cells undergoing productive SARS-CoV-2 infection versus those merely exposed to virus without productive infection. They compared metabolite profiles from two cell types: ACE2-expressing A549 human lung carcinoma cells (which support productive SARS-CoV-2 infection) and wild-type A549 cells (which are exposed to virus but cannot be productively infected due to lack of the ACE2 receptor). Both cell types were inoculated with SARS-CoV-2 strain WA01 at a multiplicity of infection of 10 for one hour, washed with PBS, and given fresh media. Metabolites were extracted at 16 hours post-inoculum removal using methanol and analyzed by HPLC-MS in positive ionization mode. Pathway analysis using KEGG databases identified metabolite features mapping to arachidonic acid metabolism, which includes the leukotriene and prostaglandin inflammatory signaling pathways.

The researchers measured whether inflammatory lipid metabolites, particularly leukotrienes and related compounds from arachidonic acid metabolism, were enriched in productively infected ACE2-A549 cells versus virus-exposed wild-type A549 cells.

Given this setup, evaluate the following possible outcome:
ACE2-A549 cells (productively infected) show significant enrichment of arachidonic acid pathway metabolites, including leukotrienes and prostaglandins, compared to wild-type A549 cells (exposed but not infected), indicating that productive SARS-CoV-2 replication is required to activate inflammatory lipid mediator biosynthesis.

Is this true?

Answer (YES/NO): NO